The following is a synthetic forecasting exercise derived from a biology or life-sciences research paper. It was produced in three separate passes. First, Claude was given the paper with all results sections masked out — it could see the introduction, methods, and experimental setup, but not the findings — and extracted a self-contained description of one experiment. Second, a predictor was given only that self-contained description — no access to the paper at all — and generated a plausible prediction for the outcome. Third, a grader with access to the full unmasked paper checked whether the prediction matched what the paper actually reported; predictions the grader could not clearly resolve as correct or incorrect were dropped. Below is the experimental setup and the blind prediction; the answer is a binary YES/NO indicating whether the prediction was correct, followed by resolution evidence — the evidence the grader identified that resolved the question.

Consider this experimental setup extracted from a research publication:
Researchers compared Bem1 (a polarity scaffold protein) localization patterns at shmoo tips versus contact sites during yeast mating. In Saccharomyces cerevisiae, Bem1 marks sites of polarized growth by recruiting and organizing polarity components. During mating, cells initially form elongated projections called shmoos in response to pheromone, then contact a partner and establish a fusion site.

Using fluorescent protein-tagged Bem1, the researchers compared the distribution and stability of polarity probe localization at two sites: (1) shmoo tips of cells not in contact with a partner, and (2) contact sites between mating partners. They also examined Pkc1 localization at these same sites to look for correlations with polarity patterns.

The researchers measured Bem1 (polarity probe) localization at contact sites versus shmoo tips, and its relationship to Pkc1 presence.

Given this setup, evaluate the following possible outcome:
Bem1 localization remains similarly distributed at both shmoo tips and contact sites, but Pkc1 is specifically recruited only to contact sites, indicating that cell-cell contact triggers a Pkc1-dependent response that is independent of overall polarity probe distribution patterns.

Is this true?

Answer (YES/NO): NO